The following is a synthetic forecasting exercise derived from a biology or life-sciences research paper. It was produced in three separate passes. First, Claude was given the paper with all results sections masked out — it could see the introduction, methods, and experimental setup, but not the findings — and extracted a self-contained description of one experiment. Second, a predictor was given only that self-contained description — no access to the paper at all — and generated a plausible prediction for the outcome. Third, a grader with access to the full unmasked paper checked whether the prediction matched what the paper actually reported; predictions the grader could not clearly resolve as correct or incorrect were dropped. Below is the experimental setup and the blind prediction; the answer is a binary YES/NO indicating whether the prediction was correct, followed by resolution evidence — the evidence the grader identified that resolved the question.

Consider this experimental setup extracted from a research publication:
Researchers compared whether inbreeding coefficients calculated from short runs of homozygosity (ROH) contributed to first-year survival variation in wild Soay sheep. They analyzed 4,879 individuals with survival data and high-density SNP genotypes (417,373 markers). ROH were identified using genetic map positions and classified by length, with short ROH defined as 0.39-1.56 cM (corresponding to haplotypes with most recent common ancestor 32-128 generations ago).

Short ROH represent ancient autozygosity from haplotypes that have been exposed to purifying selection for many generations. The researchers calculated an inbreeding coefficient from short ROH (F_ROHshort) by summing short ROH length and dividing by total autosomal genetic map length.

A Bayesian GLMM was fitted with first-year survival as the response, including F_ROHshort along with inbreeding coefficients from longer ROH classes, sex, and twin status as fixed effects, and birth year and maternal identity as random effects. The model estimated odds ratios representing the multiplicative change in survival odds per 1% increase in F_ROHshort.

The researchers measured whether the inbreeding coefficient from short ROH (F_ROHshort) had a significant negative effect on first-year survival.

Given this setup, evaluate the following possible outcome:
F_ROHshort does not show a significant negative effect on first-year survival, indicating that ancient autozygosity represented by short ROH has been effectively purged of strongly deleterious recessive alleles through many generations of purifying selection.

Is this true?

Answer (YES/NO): YES